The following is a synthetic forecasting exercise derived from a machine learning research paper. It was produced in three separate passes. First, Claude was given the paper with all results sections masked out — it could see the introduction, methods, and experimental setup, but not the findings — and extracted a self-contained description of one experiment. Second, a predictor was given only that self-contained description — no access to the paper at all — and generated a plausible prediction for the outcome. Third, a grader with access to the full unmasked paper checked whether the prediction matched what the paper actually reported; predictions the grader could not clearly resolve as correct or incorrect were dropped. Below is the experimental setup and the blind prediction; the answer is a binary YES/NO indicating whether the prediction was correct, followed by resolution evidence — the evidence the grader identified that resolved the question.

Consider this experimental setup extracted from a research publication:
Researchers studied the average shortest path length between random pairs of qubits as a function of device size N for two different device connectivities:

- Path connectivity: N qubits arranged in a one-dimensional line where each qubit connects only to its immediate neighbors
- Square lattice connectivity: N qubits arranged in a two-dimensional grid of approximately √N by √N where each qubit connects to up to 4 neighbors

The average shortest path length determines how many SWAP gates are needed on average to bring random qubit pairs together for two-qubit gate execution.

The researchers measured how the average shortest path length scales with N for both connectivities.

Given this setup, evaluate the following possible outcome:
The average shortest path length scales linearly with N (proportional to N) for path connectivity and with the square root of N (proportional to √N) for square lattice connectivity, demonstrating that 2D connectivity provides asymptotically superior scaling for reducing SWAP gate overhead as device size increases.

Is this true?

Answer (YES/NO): YES